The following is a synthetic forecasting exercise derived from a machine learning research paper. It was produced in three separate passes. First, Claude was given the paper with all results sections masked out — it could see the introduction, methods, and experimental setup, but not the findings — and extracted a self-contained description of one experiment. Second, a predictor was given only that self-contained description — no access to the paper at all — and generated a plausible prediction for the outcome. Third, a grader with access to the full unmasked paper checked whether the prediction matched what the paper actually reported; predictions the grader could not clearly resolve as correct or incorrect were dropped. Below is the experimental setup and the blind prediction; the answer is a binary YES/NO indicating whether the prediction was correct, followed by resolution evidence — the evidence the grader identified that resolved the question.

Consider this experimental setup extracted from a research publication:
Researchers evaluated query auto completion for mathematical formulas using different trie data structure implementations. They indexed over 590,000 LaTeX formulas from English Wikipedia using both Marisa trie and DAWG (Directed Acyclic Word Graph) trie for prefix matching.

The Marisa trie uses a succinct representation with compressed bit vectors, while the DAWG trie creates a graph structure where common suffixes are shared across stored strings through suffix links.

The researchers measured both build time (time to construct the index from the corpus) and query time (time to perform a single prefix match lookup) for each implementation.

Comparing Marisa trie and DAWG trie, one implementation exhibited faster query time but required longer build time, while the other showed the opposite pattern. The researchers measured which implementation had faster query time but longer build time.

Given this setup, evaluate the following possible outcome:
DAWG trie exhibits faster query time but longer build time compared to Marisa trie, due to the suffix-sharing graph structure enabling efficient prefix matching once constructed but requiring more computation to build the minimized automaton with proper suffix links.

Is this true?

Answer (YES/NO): YES